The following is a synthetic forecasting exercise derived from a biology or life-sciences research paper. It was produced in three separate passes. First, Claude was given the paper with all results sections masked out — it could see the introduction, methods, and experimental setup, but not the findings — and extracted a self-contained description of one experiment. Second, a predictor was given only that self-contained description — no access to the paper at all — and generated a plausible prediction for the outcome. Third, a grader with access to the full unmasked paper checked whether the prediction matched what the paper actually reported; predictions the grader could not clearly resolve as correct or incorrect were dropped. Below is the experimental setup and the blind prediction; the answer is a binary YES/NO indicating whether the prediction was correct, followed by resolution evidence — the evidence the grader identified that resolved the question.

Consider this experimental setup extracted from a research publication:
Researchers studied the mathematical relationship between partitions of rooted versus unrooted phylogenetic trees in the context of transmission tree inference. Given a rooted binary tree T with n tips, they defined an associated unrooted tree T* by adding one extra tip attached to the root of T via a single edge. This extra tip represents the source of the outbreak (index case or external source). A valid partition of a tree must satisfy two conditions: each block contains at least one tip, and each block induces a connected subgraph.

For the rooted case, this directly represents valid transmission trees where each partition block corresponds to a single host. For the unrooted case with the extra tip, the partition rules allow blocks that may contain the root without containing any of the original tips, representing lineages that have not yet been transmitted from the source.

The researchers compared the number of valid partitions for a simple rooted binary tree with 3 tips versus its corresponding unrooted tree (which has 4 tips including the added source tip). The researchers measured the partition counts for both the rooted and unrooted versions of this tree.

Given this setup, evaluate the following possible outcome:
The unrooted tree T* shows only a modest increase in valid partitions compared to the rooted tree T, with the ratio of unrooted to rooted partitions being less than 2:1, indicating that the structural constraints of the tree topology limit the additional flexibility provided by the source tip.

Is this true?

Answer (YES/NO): YES